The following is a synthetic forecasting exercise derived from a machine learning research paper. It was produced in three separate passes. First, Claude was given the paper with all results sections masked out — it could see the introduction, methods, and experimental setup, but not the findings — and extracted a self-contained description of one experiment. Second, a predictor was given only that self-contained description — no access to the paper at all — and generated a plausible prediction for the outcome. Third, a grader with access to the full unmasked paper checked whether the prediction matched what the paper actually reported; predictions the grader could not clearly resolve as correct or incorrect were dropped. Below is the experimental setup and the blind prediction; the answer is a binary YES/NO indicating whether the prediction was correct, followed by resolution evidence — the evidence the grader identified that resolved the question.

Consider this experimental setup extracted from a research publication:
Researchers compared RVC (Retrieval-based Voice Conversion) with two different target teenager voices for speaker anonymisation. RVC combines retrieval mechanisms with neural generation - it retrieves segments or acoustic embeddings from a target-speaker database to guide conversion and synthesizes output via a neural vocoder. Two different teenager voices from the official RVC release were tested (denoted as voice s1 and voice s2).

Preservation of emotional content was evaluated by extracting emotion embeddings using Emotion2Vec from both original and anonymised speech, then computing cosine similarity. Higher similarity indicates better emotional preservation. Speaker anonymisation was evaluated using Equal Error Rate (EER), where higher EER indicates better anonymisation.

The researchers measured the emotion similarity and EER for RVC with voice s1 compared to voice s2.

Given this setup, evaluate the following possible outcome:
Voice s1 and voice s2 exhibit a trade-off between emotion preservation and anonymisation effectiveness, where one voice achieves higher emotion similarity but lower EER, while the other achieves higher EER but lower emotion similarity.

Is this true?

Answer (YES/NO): NO